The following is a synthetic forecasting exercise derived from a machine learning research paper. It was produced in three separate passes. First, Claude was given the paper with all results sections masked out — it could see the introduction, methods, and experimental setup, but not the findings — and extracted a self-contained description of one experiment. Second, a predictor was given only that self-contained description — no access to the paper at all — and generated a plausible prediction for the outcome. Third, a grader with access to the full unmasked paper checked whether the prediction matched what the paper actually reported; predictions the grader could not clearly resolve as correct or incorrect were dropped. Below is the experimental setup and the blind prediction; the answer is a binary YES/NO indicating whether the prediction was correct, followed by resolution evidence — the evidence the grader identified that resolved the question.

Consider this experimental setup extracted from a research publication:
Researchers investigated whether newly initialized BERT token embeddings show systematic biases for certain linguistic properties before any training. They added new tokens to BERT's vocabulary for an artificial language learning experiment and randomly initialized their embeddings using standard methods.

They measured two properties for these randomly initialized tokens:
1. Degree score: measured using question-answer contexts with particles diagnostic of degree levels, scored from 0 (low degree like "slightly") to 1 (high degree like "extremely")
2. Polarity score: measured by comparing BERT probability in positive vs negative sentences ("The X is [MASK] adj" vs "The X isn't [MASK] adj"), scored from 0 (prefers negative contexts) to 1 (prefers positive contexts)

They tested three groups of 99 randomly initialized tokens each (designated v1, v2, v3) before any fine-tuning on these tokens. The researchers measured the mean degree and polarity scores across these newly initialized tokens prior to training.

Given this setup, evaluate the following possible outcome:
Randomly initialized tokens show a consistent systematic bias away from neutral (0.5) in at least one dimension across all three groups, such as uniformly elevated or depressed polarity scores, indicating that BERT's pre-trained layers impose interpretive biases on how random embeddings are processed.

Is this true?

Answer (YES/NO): YES